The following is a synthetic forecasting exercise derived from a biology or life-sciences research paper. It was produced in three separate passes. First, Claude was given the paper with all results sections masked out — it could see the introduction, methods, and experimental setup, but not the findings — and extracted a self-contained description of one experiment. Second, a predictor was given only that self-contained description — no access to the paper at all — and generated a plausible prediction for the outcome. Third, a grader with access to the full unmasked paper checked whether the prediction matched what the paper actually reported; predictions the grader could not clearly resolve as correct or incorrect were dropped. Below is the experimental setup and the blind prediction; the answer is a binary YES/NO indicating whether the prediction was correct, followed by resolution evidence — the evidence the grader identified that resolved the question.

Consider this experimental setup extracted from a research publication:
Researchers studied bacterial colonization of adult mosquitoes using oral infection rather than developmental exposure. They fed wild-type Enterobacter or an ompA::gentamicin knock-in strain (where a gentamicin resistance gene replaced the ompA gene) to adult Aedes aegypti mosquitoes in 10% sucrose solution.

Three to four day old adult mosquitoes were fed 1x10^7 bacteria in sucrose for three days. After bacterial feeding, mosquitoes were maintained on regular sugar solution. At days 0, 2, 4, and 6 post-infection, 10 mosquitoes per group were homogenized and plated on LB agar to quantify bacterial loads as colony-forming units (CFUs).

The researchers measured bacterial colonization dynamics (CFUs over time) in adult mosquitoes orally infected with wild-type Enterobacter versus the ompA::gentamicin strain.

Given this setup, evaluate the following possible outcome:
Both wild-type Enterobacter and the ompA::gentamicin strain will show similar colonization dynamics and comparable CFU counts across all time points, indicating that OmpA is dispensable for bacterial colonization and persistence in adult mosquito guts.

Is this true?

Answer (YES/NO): NO